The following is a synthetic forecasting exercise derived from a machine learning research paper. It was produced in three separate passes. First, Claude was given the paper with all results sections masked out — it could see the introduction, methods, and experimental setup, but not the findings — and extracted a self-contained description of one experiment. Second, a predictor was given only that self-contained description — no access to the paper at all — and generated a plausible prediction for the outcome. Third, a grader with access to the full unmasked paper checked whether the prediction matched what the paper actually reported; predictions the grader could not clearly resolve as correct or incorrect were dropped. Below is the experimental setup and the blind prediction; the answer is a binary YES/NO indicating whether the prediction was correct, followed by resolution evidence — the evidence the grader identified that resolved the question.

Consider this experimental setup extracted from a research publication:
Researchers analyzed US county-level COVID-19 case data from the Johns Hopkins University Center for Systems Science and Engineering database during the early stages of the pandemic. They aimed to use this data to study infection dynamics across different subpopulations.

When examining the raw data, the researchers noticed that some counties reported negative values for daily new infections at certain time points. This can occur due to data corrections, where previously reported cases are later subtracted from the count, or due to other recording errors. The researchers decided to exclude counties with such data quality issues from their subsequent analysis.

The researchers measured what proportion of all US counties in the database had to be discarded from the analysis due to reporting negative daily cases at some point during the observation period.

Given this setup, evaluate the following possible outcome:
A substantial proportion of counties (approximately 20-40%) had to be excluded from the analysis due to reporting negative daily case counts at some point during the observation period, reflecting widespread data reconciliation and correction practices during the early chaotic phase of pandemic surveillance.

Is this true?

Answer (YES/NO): YES